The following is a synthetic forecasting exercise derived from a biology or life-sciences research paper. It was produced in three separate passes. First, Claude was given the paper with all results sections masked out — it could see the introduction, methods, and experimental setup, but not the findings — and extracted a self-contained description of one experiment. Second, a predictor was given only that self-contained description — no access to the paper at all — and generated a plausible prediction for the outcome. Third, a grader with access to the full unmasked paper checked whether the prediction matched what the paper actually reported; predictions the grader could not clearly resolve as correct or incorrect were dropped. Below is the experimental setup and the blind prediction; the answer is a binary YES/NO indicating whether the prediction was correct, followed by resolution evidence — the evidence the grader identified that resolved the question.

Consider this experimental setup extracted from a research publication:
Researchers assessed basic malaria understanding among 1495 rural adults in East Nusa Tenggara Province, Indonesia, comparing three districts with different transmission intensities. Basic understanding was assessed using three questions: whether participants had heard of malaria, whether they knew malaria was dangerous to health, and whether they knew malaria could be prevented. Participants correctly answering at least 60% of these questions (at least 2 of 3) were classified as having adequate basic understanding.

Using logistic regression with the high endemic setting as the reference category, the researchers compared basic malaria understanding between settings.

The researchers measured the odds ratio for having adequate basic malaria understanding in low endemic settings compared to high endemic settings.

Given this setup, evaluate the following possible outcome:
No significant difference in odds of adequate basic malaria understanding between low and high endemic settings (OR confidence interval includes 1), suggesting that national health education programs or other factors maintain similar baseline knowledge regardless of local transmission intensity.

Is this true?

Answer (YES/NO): NO